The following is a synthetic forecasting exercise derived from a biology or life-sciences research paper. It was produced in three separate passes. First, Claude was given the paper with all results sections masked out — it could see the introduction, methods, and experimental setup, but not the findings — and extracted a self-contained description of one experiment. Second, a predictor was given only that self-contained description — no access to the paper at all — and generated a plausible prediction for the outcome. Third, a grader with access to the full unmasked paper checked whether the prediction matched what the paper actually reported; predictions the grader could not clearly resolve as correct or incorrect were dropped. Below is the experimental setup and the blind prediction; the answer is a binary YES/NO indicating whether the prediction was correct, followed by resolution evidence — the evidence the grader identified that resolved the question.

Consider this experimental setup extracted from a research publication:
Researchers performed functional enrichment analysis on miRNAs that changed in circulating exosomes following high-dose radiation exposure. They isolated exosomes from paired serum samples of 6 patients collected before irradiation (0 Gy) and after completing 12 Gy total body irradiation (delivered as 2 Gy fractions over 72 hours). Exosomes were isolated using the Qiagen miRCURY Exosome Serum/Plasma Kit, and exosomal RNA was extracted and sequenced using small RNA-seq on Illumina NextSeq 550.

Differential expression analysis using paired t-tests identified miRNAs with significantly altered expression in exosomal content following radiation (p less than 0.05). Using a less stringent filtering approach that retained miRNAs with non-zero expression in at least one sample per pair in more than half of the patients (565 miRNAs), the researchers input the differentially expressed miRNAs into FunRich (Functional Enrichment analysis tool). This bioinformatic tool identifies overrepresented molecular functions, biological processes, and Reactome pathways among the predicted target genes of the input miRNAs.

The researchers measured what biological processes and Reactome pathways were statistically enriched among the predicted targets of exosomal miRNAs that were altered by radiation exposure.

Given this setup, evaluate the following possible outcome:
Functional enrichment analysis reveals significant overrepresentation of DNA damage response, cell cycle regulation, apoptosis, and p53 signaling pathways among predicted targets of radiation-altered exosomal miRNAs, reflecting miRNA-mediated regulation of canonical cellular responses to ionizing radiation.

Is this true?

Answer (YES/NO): NO